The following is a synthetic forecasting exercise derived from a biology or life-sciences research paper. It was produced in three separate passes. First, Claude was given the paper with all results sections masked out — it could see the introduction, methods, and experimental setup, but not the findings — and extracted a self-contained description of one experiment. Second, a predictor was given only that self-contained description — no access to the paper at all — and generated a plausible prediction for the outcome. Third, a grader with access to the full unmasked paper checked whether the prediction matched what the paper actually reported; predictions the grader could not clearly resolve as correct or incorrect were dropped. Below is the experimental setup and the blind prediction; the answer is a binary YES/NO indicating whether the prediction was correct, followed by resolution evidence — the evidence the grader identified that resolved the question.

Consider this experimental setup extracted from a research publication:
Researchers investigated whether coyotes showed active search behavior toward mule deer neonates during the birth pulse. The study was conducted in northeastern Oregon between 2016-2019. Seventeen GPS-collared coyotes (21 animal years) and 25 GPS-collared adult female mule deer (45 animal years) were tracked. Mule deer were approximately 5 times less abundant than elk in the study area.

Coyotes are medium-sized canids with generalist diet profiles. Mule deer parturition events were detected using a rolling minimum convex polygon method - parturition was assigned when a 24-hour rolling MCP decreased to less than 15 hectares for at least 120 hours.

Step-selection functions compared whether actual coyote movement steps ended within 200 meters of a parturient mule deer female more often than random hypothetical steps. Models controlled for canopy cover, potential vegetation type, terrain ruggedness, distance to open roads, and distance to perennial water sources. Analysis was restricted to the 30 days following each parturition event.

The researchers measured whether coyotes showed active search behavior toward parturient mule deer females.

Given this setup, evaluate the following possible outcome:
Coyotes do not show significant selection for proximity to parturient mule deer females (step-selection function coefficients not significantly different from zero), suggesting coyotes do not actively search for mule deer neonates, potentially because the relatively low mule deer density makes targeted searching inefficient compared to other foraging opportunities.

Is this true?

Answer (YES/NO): YES